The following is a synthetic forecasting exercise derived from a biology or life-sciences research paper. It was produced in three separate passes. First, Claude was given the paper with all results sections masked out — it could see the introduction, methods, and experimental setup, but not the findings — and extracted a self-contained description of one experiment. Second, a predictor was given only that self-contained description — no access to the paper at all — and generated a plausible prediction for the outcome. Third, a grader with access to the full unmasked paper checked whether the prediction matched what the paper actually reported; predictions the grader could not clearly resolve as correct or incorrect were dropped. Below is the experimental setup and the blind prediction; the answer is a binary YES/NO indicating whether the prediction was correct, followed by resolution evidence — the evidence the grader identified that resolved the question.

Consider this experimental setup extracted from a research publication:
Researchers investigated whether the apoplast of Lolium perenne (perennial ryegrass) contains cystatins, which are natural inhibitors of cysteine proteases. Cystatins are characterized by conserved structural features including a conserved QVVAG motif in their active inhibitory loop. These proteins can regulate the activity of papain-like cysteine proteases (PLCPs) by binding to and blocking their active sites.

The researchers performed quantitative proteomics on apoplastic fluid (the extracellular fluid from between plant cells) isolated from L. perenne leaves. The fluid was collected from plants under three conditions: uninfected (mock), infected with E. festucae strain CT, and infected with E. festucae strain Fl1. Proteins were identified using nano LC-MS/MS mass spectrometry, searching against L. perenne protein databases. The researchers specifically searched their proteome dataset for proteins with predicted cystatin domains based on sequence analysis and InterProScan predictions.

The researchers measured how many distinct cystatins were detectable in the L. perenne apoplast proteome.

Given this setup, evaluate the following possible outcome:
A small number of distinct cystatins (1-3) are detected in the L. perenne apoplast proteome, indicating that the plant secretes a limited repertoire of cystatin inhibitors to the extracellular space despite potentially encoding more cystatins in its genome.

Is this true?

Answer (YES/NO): YES